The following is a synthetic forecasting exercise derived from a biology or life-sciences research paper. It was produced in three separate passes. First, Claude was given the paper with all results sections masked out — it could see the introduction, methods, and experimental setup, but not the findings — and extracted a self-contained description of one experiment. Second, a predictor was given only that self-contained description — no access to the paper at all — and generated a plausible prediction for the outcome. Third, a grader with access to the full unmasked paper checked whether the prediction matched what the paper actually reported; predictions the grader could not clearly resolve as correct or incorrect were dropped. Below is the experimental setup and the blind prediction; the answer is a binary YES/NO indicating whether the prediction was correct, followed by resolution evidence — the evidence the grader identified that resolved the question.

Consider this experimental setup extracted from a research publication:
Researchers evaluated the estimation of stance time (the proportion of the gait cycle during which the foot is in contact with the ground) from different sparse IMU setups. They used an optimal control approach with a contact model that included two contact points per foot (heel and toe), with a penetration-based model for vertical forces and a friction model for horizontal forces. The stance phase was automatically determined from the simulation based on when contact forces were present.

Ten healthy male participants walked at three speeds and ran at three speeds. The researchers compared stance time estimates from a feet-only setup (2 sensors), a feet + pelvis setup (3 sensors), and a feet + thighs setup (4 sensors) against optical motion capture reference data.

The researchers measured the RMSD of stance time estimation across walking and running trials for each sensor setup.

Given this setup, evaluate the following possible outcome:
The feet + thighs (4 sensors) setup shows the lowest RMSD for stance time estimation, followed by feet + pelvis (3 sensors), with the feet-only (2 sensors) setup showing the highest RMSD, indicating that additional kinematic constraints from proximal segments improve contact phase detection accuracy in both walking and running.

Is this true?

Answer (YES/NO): NO